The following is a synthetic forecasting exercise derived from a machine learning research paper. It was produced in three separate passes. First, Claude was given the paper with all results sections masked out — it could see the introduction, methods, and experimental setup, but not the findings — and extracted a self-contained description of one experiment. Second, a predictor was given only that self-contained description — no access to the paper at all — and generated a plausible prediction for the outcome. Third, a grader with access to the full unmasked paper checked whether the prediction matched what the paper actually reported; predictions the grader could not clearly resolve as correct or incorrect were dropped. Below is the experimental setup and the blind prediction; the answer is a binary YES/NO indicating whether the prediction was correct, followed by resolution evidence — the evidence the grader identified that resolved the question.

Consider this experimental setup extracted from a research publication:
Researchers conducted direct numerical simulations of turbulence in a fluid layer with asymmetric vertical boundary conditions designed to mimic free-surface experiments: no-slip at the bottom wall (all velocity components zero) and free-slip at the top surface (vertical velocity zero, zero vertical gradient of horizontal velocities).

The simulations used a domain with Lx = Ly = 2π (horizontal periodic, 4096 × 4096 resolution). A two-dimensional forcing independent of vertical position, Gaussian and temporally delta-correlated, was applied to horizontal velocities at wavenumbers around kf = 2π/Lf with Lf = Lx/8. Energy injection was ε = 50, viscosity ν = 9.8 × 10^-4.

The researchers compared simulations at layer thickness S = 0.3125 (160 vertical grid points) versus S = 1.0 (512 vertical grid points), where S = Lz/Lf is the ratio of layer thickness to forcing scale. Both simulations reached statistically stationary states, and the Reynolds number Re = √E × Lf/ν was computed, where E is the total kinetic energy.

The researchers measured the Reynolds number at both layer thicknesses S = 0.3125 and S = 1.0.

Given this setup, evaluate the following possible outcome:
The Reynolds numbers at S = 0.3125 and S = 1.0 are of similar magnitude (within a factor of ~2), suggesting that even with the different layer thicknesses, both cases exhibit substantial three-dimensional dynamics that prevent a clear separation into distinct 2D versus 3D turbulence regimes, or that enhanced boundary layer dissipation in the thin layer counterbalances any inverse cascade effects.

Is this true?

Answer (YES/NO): YES